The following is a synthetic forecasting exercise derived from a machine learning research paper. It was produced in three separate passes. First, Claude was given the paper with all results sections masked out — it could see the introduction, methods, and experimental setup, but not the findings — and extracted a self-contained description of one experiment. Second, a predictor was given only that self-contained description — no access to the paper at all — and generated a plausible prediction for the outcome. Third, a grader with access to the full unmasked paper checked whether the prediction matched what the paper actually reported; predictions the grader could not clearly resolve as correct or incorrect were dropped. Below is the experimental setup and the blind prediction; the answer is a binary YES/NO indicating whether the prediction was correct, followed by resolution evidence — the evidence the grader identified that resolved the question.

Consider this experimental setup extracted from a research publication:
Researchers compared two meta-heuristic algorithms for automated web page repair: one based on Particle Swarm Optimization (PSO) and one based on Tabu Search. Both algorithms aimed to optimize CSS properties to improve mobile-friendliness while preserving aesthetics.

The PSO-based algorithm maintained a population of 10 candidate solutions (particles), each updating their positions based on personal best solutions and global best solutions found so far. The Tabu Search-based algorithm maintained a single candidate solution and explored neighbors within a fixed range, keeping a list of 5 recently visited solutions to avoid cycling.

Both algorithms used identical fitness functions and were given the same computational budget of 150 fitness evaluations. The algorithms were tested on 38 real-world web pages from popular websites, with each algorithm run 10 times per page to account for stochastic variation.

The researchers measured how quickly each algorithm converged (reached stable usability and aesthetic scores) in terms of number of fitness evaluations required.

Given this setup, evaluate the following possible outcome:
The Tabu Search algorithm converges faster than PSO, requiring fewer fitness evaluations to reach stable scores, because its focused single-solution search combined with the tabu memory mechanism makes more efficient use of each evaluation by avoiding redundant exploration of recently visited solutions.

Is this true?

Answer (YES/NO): YES